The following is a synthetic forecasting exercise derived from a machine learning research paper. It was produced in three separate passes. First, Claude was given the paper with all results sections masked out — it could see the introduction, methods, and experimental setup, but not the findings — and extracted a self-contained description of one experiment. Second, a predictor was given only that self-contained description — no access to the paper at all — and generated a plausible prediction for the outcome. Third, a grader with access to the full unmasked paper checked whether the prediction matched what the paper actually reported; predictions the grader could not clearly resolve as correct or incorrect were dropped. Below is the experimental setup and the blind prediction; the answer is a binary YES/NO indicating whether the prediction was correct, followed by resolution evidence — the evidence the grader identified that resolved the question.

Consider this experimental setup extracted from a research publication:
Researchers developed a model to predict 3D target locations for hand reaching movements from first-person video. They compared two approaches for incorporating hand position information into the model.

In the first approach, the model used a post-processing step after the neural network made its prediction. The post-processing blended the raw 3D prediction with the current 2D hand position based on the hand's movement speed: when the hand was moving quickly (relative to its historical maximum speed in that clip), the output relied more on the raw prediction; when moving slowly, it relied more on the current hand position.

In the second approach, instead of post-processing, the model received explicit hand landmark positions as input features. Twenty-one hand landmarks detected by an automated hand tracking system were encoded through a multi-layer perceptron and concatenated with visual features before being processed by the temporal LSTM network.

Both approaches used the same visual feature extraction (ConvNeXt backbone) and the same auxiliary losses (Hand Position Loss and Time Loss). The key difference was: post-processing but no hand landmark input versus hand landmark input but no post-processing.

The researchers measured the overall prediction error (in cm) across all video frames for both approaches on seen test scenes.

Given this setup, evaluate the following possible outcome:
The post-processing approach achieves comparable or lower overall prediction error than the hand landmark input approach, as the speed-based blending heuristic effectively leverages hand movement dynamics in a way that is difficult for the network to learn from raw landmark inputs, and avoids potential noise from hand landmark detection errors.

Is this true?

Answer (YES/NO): NO